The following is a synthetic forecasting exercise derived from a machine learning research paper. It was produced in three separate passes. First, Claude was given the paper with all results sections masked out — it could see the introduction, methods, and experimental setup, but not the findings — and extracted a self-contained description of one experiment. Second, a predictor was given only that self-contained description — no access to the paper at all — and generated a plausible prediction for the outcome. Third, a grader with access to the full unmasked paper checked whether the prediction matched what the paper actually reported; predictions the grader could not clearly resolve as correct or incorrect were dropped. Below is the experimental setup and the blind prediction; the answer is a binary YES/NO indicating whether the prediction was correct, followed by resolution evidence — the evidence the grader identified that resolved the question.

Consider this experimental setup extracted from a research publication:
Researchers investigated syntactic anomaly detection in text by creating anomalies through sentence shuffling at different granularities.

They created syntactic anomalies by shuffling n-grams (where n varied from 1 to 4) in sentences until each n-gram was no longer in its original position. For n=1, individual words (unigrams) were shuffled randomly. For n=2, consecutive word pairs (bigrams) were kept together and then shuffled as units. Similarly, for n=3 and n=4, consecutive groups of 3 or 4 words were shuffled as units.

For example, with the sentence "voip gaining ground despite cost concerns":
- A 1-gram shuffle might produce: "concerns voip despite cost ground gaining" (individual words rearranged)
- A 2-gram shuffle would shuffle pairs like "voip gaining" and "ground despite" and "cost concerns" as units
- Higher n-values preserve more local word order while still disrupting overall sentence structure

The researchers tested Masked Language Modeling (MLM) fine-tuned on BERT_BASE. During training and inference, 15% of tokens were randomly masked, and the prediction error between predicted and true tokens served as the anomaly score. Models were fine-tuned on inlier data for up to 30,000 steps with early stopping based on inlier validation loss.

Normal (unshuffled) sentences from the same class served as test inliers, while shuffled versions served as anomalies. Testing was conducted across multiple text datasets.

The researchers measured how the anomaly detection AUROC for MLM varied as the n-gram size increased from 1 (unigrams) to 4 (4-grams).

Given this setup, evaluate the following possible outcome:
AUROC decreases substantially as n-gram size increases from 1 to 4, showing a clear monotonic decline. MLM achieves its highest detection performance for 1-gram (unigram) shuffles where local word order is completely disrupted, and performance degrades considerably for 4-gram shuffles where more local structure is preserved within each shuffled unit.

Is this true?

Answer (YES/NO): YES